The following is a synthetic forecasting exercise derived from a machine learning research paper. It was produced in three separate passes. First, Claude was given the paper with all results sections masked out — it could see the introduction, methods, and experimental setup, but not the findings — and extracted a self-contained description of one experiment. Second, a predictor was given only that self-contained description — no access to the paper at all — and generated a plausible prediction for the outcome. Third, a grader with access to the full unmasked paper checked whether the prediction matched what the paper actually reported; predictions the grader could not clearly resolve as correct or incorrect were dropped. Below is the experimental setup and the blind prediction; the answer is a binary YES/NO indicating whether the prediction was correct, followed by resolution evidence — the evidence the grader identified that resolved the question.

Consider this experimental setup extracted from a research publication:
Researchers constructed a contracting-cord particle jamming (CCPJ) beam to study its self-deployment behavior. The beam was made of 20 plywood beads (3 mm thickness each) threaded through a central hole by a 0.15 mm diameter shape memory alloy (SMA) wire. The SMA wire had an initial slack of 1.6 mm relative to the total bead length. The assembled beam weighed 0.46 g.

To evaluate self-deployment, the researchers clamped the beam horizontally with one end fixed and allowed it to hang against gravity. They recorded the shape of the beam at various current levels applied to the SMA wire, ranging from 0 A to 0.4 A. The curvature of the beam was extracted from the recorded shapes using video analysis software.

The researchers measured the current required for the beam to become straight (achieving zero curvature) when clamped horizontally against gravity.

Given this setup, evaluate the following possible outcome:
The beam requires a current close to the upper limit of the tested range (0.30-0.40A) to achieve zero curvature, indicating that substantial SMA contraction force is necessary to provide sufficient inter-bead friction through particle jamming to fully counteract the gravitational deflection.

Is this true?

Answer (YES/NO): YES